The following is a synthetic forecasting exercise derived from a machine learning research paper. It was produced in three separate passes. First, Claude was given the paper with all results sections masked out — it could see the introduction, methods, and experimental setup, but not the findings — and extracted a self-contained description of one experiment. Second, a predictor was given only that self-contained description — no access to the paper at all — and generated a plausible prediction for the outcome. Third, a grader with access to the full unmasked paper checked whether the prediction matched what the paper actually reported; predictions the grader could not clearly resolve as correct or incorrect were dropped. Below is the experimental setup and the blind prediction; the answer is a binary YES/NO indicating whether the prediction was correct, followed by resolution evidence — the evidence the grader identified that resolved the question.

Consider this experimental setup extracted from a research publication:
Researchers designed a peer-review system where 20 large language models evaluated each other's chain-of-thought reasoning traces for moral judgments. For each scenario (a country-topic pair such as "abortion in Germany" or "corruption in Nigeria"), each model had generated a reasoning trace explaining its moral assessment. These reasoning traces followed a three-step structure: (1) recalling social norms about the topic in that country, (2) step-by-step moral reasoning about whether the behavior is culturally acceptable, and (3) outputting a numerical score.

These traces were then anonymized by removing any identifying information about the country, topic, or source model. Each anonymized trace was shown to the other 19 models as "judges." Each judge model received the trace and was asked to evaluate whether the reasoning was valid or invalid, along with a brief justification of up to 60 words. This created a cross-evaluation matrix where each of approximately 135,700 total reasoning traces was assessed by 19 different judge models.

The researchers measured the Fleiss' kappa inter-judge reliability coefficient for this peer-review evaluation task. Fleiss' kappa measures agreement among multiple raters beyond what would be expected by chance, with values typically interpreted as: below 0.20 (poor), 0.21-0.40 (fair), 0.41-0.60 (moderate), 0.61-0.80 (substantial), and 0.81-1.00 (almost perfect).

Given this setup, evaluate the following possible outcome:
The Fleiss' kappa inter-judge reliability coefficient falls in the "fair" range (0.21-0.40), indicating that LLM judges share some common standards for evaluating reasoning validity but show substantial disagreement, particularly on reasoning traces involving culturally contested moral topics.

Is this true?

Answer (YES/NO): NO